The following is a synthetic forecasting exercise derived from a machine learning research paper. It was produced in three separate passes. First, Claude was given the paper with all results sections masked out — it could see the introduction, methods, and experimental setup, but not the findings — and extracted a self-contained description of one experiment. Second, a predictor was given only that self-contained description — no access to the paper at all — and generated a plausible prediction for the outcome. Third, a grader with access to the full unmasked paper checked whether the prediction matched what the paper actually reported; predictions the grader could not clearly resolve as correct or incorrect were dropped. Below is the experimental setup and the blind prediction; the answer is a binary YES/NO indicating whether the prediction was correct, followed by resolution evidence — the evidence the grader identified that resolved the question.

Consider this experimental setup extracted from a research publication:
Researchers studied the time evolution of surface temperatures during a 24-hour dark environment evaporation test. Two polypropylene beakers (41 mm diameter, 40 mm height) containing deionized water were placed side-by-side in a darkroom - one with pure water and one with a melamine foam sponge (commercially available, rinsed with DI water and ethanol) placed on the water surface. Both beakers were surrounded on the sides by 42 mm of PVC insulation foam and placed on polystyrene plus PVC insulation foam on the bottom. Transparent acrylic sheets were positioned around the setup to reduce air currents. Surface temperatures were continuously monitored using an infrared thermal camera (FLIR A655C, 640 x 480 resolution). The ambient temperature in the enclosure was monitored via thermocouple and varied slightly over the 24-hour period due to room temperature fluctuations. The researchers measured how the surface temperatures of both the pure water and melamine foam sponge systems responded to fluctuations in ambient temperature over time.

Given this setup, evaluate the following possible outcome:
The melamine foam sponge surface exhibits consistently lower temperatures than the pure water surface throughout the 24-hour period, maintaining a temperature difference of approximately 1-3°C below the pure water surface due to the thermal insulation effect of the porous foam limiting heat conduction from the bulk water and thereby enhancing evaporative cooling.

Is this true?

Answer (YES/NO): NO